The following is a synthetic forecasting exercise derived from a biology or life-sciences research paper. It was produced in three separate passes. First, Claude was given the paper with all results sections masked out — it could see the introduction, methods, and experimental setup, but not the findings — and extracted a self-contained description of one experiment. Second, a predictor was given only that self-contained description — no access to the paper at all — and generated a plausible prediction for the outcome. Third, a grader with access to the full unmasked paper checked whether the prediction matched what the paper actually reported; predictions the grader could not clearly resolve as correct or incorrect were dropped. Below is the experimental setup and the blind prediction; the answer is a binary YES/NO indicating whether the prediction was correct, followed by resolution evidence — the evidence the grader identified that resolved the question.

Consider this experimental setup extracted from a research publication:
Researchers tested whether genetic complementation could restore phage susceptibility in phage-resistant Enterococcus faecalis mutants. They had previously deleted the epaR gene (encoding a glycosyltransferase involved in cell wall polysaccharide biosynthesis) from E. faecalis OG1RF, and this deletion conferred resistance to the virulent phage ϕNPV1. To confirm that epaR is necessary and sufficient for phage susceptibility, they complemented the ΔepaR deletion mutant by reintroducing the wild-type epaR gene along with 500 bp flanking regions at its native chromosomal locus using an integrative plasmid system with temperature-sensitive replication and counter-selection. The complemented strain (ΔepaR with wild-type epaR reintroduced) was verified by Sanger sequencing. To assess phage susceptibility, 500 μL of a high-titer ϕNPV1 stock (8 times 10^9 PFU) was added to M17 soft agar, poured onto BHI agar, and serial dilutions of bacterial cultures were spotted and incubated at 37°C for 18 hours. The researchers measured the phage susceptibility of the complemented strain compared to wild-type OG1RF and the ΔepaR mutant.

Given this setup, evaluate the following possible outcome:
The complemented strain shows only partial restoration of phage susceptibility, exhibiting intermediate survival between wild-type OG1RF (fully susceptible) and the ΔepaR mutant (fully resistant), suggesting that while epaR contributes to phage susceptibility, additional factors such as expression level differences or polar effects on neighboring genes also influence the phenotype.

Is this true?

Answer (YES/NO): NO